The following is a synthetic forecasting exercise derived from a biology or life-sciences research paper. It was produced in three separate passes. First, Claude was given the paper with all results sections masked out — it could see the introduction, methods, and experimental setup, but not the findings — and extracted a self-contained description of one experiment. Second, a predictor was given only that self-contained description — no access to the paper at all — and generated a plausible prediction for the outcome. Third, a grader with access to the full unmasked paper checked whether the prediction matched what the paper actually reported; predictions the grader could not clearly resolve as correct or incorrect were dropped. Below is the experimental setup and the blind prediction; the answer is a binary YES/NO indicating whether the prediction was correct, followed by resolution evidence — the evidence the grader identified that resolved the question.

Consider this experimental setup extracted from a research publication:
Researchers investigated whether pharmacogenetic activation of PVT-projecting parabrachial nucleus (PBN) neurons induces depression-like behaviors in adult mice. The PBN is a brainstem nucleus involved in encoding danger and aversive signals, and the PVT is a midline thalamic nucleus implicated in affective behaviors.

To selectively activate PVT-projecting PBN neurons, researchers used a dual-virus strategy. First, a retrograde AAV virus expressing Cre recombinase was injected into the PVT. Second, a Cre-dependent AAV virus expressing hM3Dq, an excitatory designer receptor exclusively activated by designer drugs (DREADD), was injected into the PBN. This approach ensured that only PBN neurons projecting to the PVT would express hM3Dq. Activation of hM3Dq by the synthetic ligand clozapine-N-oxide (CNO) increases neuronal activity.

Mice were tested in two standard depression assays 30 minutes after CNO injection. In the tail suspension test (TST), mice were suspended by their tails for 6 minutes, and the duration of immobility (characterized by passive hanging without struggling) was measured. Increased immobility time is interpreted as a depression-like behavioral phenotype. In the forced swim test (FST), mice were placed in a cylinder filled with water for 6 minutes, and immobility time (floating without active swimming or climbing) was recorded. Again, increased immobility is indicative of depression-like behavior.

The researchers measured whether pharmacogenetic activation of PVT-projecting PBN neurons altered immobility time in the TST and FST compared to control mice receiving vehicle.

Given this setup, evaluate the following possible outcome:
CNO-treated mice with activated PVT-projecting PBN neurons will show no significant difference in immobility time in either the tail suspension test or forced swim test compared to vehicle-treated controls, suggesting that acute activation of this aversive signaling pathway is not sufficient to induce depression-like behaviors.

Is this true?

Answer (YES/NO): YES